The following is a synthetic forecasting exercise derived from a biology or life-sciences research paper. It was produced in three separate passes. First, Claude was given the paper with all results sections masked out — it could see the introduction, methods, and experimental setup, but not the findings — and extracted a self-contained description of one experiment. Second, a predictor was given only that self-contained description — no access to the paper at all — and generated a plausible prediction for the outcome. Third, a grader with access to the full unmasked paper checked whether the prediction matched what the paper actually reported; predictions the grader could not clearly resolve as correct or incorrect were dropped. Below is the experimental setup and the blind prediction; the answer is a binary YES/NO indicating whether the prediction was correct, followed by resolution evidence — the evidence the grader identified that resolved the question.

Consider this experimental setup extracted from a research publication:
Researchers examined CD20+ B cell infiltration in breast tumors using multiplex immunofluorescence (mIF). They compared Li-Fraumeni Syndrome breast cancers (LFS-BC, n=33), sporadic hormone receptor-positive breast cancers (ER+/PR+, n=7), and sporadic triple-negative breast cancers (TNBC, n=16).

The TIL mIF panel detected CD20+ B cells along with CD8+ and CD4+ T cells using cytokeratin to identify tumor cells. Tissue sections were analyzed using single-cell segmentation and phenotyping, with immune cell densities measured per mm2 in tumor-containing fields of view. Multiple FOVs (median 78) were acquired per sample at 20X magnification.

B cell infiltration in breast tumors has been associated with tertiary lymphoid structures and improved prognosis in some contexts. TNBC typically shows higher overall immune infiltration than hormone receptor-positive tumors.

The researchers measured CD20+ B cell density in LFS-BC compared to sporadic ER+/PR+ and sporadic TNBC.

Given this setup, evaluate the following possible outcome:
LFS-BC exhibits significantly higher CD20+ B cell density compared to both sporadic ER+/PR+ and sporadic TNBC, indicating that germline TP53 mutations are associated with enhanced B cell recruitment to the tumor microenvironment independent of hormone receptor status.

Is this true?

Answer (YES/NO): NO